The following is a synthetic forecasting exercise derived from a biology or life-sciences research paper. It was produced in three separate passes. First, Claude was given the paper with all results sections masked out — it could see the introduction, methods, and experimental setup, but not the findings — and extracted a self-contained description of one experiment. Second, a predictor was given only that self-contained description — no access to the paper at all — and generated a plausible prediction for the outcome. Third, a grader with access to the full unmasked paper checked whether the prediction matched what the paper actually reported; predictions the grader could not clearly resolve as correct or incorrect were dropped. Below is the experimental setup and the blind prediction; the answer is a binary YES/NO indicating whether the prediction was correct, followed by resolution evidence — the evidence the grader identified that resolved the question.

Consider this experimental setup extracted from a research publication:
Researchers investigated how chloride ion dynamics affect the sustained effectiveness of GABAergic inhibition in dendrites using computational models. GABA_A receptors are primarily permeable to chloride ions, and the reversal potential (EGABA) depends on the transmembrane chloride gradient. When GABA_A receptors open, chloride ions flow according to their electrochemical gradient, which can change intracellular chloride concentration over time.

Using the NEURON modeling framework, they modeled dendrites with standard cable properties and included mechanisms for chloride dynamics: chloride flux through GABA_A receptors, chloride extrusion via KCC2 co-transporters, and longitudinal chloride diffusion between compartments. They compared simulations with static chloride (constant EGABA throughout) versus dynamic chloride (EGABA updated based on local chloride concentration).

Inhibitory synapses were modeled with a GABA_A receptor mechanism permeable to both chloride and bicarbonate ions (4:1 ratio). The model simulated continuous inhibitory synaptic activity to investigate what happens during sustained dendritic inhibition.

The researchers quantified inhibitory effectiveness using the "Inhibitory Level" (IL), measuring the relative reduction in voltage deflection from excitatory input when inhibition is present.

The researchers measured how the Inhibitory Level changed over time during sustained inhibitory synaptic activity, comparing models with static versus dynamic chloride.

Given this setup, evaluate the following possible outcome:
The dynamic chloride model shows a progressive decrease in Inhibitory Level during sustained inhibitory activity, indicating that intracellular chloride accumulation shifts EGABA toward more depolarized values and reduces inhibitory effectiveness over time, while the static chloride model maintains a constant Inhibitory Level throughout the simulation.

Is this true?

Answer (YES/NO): YES